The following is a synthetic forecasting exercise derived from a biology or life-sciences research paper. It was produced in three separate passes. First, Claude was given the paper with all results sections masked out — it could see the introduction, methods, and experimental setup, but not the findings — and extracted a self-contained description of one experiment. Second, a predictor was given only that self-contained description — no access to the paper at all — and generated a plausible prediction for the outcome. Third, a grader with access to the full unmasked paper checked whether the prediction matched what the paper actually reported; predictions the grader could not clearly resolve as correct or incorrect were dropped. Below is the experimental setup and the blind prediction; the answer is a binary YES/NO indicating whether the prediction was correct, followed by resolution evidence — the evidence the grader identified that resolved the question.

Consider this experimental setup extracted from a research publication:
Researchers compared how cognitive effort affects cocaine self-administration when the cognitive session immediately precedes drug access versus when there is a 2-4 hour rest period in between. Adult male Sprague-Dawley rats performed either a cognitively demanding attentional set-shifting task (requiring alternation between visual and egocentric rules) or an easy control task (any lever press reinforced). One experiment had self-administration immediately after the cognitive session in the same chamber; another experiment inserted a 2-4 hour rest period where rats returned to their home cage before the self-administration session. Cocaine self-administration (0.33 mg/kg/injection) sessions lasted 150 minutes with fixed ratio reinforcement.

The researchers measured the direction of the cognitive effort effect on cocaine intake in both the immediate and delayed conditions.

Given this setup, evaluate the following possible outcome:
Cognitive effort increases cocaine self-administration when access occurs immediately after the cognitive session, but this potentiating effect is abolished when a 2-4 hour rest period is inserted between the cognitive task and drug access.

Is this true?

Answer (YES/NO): NO